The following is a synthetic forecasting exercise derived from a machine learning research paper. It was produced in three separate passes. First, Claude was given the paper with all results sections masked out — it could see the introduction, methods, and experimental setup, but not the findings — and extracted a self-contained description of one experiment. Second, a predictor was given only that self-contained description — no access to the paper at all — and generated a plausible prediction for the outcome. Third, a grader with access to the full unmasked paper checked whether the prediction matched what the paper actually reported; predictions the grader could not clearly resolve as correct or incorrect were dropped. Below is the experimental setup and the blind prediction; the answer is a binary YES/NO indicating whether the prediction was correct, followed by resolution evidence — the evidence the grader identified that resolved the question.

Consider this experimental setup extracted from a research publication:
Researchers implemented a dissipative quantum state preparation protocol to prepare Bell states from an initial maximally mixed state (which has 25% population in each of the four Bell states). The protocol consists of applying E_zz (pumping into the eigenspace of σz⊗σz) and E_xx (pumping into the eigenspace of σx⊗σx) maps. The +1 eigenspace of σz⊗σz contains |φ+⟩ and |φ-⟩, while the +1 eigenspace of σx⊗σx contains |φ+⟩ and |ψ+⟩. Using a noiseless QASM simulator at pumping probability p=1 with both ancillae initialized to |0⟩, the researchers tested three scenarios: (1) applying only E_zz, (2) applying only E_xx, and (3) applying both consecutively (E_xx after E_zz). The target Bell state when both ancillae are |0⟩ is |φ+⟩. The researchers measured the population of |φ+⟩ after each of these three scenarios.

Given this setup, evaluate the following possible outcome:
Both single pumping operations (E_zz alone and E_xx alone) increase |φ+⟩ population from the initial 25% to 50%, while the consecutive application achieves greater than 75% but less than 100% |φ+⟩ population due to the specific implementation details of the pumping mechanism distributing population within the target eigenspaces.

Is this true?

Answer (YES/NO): NO